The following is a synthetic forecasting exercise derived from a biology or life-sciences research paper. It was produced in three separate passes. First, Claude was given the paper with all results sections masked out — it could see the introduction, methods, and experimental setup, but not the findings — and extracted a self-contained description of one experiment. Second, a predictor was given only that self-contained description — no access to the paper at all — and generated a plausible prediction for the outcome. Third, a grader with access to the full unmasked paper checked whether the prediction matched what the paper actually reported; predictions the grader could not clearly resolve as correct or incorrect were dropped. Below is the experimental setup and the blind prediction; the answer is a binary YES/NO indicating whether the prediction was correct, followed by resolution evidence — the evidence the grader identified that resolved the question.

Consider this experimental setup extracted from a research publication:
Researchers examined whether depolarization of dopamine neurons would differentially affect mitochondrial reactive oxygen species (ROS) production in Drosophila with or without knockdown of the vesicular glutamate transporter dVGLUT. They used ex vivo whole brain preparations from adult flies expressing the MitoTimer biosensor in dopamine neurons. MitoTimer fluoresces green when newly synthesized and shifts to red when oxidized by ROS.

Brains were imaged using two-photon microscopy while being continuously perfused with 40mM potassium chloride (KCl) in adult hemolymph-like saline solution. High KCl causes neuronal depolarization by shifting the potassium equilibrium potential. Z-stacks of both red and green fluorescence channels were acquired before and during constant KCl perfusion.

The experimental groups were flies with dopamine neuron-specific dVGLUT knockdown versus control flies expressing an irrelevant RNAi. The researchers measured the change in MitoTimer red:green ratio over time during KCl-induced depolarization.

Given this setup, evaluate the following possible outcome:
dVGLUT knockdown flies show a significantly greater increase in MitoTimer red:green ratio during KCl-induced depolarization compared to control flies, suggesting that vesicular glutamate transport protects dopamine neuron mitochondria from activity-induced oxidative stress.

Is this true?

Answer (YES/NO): YES